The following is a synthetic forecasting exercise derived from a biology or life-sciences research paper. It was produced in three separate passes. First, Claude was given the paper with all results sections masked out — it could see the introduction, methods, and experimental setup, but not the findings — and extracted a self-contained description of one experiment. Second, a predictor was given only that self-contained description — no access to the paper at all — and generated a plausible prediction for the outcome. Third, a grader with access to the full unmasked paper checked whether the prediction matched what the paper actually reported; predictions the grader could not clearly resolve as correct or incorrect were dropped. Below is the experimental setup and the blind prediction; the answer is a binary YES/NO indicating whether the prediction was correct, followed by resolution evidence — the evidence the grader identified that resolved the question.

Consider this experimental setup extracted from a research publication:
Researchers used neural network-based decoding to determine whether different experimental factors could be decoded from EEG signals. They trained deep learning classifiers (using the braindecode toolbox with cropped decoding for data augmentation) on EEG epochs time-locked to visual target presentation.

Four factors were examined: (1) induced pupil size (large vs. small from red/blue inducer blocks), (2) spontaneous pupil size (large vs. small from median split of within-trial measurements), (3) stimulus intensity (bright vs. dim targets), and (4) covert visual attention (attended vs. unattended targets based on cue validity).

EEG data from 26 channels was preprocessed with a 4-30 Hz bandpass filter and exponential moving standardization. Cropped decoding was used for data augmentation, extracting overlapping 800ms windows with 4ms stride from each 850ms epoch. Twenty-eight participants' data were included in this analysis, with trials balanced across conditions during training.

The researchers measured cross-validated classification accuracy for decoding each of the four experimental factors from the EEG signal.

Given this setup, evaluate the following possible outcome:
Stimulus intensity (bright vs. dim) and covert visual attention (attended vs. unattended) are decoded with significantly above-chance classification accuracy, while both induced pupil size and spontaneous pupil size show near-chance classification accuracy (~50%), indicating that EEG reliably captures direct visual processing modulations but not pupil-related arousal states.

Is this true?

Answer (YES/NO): NO